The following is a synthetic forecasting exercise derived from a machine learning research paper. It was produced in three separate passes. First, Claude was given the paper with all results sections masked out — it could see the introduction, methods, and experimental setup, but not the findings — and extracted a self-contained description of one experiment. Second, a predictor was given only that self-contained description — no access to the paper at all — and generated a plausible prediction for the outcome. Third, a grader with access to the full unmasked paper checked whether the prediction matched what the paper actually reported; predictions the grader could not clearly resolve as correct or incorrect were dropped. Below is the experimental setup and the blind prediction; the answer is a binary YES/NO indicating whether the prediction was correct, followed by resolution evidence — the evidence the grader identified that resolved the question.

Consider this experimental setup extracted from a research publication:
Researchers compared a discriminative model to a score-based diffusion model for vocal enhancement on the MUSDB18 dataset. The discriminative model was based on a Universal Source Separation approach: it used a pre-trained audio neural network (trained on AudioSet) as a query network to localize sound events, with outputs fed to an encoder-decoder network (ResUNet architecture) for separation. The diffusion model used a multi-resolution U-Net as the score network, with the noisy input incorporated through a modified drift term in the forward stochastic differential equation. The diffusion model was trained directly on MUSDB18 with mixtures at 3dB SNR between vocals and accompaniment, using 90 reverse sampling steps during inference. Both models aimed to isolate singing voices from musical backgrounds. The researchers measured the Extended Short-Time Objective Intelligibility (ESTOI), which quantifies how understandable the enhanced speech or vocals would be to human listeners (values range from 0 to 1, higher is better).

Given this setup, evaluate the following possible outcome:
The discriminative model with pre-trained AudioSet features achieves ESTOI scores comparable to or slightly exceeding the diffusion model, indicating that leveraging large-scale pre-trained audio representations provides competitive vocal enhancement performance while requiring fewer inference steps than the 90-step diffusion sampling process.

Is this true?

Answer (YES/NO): NO